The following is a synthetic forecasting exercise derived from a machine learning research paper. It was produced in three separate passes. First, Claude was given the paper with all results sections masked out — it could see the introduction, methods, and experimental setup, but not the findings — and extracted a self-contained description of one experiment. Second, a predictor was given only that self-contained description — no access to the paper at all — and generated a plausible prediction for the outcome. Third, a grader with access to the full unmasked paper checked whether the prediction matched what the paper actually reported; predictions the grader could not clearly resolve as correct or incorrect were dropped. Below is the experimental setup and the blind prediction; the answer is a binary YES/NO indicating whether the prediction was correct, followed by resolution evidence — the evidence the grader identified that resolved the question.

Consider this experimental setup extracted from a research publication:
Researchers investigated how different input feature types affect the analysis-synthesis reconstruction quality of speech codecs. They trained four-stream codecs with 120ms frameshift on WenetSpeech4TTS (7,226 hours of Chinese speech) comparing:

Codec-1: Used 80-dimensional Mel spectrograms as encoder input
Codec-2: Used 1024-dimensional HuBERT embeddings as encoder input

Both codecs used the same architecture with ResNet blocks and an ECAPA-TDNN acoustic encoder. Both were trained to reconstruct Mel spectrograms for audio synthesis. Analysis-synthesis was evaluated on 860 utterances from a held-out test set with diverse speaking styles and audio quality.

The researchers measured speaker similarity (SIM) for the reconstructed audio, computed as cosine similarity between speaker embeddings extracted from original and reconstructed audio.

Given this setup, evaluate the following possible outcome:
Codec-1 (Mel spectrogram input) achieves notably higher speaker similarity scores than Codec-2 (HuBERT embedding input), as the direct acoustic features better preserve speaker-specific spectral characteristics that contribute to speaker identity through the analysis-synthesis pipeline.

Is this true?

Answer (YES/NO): YES